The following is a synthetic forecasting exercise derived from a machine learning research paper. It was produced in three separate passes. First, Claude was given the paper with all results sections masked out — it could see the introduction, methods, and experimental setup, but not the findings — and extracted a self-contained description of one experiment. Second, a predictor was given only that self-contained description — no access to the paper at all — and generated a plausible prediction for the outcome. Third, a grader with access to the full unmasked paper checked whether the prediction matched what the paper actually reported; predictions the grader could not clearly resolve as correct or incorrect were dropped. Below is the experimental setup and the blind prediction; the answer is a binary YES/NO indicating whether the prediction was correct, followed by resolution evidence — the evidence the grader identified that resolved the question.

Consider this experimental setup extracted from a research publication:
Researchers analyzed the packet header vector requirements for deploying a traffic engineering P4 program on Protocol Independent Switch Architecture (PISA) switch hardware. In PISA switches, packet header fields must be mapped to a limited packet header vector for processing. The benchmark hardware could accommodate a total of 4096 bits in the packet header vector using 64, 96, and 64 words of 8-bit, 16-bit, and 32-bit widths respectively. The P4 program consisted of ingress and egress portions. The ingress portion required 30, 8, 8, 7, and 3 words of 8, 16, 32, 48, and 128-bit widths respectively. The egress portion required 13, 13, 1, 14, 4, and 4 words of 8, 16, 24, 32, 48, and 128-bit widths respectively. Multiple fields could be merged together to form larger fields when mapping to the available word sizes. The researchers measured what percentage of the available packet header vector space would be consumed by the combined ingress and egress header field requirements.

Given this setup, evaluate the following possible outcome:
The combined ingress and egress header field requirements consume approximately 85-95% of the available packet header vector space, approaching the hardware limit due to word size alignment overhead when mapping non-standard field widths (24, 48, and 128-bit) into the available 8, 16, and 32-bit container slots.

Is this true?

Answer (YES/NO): NO